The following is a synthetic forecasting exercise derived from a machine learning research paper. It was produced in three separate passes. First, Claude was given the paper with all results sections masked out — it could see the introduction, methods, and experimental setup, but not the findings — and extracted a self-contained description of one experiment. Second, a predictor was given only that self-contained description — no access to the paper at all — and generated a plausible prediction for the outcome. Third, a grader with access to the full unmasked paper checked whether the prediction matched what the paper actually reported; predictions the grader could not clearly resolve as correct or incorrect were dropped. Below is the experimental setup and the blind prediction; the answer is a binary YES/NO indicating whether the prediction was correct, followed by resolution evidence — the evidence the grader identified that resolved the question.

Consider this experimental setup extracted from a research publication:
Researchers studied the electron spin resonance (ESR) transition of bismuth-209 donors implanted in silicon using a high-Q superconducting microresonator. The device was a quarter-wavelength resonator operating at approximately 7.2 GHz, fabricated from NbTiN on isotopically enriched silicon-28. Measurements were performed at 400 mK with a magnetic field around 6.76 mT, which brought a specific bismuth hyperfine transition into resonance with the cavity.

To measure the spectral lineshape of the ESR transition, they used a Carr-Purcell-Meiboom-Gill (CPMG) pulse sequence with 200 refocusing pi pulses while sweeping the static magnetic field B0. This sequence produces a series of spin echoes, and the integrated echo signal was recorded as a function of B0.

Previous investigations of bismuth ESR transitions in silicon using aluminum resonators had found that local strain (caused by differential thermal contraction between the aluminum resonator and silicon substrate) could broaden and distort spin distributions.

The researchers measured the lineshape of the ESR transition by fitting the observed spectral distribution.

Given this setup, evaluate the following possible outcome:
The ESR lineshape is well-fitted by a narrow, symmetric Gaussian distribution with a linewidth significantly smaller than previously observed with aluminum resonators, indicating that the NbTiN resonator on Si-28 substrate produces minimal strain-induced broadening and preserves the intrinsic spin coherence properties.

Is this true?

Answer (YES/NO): NO